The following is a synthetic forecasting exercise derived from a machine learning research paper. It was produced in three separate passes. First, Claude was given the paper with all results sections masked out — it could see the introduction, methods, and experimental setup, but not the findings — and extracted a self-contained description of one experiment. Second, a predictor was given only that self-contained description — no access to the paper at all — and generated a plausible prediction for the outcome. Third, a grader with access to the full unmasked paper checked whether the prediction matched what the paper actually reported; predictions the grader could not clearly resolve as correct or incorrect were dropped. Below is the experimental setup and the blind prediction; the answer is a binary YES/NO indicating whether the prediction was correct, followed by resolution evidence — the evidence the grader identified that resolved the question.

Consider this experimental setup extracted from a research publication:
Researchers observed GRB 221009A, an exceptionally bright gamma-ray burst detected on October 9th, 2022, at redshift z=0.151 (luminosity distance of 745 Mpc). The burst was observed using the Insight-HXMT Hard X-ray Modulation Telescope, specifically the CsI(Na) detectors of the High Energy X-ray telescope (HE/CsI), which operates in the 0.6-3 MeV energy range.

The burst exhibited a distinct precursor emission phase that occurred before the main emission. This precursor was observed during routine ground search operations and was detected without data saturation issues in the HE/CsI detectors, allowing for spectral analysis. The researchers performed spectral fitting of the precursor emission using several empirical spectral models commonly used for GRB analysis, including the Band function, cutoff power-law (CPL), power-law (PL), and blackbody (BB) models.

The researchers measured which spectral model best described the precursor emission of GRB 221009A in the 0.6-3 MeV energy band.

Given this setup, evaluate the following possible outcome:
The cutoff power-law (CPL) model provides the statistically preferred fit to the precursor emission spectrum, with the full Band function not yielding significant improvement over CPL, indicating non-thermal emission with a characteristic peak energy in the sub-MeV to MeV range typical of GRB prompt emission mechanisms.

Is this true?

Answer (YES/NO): NO